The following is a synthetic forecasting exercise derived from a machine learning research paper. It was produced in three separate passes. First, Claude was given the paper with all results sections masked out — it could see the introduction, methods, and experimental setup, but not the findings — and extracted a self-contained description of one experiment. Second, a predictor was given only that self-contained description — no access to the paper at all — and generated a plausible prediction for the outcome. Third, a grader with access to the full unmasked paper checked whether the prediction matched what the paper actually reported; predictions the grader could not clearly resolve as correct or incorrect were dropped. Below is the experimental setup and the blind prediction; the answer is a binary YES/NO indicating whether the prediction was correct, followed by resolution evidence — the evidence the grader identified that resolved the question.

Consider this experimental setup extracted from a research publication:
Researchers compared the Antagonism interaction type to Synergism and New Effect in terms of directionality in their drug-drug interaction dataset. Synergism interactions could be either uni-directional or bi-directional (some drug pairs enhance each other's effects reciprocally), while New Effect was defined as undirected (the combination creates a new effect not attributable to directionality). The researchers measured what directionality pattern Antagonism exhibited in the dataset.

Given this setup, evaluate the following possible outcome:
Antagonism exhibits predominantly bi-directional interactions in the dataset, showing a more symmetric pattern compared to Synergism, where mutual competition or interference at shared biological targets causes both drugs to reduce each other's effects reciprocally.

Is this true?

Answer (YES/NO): NO